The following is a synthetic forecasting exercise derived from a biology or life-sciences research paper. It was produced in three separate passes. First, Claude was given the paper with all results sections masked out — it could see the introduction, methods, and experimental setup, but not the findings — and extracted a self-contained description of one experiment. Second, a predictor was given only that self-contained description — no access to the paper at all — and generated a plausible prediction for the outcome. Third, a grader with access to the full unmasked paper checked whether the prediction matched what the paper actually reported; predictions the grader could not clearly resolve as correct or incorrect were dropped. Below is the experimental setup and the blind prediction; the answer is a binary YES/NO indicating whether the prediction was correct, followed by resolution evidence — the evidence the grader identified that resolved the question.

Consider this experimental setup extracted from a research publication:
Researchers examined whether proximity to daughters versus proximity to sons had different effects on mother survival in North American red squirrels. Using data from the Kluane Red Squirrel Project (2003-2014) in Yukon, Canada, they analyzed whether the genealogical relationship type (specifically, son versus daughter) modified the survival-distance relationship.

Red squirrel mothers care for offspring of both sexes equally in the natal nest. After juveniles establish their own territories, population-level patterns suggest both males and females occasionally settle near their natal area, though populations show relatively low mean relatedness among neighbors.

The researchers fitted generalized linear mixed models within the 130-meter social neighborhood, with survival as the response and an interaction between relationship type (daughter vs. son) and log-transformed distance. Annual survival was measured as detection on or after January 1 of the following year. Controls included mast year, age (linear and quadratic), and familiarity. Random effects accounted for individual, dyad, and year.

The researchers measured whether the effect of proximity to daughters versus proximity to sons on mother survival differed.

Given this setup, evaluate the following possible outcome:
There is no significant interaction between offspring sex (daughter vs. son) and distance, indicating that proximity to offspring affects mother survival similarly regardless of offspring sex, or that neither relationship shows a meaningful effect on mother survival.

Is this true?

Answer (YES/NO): NO